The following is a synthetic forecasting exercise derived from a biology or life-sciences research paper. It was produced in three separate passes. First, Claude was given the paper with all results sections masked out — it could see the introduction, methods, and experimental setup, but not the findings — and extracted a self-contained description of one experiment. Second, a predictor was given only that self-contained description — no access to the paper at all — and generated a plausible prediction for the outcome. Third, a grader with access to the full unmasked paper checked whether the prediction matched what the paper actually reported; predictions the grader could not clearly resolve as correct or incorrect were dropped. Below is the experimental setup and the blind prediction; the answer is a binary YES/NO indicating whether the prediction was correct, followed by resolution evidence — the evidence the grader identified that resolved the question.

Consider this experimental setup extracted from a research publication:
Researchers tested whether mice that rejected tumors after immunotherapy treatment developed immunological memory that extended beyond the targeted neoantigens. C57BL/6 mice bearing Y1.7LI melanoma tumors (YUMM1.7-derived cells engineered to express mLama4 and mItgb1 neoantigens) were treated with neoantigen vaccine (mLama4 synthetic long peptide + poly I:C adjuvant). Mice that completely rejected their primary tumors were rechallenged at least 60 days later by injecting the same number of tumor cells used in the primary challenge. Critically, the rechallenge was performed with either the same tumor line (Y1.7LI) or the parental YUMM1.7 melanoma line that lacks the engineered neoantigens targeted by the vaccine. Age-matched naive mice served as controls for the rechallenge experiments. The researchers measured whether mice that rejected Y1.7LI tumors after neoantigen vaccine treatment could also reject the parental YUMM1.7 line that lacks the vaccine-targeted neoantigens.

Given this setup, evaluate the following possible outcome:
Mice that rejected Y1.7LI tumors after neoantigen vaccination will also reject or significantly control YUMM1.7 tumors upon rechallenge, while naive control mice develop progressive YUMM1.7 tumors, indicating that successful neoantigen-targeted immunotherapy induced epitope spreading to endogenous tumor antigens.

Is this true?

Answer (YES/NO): NO